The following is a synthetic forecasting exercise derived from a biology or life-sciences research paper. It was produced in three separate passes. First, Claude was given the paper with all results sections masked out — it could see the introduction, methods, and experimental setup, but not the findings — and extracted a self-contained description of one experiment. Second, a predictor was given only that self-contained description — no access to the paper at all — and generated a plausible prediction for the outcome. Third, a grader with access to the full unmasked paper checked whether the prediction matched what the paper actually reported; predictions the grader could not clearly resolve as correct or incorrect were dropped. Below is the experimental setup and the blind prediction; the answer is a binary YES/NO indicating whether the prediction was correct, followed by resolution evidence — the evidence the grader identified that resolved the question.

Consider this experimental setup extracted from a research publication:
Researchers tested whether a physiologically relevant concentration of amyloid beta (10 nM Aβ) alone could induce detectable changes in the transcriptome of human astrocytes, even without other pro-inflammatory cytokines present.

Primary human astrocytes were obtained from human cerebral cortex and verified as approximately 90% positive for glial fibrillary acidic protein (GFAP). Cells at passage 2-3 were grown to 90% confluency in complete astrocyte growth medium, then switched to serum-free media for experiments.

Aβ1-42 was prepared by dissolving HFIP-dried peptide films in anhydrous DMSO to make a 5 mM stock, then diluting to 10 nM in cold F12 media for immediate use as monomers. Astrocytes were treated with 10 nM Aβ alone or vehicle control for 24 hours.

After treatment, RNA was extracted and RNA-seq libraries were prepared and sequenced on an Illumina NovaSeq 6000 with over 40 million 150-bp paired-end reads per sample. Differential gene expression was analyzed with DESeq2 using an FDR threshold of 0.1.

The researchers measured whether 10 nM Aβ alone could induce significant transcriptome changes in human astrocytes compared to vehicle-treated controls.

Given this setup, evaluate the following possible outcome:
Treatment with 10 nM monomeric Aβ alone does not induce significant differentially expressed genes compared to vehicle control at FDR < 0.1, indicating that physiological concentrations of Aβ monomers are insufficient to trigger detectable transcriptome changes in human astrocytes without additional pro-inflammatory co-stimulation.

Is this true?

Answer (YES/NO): YES